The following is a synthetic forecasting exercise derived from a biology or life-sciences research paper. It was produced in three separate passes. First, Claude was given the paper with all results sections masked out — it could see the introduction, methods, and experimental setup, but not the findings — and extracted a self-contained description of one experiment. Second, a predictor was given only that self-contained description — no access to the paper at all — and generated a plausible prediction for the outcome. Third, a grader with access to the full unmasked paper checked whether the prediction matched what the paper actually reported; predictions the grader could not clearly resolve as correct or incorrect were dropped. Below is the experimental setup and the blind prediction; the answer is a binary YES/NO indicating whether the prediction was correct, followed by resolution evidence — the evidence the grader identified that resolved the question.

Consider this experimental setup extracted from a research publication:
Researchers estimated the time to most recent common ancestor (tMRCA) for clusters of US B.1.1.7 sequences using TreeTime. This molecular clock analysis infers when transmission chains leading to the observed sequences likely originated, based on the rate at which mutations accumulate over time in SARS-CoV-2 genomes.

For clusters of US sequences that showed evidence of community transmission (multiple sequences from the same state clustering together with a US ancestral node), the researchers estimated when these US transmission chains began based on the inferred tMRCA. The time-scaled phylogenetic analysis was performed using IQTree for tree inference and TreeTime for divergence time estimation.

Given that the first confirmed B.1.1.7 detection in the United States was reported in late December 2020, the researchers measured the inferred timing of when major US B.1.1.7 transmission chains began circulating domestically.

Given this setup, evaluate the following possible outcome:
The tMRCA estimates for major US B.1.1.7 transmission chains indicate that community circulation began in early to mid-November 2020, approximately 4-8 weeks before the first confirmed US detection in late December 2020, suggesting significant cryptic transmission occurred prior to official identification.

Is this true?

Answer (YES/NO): NO